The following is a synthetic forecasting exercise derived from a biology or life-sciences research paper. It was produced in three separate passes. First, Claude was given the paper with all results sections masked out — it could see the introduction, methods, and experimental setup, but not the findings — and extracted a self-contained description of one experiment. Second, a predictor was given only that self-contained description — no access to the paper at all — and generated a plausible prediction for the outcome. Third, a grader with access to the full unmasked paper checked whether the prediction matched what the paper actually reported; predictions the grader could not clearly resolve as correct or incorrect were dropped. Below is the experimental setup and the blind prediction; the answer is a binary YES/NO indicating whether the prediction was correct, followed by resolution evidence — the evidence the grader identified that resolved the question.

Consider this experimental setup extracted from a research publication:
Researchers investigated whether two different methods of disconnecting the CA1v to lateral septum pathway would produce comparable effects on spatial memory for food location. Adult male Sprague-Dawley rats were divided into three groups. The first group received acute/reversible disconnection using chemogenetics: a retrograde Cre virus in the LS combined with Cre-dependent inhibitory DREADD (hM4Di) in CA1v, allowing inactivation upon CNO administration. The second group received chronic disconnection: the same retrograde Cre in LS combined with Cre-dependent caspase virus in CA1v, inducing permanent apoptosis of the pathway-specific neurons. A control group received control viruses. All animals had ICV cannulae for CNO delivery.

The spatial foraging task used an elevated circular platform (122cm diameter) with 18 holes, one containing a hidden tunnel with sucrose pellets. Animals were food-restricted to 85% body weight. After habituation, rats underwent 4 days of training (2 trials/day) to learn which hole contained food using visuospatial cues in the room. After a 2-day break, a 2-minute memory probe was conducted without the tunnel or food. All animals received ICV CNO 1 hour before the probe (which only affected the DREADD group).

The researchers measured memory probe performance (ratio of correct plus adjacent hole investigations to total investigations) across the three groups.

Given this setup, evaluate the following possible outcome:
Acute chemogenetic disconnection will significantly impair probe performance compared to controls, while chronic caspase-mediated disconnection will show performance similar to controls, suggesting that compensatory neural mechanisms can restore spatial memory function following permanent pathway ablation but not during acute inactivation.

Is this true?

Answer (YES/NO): NO